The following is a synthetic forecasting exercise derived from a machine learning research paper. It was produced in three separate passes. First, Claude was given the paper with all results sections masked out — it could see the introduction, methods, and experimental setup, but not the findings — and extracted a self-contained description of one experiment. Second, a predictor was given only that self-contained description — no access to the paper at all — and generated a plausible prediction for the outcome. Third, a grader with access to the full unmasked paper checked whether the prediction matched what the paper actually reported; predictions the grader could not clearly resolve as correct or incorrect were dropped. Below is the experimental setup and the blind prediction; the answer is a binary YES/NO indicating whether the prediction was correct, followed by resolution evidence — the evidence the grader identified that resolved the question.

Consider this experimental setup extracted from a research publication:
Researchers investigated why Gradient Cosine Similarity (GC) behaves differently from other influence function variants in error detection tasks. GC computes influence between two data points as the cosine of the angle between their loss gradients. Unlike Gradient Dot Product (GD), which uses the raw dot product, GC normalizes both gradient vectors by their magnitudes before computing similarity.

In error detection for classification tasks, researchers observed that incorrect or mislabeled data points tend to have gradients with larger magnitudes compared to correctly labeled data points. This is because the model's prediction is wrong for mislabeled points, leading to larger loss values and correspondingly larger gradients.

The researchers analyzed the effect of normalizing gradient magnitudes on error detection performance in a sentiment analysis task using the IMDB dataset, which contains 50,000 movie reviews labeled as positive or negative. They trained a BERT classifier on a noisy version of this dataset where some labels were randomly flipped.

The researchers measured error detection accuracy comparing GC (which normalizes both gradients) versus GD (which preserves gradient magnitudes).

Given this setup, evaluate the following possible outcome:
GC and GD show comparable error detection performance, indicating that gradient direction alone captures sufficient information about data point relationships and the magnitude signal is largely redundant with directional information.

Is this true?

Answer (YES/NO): NO